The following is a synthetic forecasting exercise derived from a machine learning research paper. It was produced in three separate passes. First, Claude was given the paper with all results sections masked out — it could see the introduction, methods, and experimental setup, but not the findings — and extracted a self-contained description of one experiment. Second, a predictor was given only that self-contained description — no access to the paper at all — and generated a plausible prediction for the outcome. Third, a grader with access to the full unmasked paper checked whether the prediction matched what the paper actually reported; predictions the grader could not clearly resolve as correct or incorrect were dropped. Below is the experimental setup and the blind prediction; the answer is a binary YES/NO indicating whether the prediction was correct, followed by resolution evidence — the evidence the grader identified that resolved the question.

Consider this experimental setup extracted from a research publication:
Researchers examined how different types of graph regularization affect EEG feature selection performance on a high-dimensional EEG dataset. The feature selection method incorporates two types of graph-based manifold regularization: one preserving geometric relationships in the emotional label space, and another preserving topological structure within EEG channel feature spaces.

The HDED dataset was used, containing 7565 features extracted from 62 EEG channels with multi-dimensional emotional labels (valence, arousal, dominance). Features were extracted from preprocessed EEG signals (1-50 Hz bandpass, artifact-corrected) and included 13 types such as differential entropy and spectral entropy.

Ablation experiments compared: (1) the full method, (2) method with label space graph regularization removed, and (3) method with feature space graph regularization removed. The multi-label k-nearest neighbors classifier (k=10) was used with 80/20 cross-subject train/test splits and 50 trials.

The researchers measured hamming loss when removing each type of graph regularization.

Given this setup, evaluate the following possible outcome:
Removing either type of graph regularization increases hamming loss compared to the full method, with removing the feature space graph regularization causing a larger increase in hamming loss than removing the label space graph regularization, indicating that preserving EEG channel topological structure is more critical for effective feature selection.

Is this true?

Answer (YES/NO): NO